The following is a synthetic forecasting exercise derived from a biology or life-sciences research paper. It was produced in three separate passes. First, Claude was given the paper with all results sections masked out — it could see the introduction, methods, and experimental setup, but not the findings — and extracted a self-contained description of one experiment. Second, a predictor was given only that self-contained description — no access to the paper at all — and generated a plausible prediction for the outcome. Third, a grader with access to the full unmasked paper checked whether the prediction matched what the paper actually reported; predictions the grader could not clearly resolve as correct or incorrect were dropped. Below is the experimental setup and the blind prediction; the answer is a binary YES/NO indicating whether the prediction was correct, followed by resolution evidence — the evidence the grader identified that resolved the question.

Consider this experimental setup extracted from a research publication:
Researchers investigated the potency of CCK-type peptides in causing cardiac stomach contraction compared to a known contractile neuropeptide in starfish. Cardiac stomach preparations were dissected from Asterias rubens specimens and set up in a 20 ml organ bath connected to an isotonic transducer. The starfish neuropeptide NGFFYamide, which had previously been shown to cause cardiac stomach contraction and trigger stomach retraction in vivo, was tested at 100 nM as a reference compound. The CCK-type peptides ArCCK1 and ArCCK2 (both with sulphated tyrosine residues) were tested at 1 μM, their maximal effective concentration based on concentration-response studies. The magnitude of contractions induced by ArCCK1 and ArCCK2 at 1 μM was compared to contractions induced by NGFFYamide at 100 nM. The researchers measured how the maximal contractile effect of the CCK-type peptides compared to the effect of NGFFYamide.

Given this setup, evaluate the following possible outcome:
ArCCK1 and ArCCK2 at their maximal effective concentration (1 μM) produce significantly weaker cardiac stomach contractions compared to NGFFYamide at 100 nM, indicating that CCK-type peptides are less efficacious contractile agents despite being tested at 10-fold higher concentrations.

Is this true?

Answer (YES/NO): NO